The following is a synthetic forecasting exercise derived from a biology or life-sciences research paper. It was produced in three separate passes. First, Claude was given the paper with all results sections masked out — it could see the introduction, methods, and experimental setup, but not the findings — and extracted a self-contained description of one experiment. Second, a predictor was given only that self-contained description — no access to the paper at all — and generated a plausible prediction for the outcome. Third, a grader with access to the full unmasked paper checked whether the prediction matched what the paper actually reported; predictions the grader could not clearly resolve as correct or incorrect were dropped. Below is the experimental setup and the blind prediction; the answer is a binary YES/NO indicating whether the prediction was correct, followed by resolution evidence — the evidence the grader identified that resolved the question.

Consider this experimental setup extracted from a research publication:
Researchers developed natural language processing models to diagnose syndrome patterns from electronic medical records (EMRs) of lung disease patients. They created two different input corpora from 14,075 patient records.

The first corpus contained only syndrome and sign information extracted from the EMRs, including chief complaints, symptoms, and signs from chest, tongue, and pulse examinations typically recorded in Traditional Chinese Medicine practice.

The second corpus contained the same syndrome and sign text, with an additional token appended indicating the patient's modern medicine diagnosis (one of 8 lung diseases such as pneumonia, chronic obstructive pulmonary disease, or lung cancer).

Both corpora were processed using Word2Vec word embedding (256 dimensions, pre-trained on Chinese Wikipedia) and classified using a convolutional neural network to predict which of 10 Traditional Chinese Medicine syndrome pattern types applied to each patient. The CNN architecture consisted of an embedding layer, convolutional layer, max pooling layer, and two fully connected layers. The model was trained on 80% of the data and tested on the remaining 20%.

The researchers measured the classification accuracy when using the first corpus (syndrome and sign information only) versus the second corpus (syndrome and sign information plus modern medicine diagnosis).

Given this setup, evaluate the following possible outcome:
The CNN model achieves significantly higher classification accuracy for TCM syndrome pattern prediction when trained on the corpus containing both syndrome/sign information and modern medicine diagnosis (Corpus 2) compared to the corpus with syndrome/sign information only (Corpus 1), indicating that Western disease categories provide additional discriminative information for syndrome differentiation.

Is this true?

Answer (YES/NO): YES